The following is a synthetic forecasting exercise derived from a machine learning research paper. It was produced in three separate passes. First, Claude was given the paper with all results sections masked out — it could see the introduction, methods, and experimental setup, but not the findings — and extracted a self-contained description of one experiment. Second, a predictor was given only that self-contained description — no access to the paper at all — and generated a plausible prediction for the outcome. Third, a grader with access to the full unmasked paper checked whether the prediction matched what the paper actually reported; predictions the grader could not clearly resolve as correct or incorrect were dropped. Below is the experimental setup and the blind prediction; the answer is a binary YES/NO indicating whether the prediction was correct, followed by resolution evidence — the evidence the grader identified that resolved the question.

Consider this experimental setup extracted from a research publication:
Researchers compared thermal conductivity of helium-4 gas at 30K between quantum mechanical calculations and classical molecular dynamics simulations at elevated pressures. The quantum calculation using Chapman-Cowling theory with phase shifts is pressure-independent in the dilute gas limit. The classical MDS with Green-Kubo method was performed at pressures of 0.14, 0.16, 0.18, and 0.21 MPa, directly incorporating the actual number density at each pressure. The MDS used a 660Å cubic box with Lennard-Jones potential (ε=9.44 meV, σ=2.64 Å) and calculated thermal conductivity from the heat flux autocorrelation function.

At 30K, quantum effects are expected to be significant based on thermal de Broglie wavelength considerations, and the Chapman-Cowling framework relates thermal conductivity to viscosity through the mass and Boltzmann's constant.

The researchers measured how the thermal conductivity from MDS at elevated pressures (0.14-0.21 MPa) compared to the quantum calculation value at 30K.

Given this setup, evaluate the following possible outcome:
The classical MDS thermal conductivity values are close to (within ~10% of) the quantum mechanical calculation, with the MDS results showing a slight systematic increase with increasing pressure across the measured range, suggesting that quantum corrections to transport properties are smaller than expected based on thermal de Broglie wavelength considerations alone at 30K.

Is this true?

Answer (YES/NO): NO